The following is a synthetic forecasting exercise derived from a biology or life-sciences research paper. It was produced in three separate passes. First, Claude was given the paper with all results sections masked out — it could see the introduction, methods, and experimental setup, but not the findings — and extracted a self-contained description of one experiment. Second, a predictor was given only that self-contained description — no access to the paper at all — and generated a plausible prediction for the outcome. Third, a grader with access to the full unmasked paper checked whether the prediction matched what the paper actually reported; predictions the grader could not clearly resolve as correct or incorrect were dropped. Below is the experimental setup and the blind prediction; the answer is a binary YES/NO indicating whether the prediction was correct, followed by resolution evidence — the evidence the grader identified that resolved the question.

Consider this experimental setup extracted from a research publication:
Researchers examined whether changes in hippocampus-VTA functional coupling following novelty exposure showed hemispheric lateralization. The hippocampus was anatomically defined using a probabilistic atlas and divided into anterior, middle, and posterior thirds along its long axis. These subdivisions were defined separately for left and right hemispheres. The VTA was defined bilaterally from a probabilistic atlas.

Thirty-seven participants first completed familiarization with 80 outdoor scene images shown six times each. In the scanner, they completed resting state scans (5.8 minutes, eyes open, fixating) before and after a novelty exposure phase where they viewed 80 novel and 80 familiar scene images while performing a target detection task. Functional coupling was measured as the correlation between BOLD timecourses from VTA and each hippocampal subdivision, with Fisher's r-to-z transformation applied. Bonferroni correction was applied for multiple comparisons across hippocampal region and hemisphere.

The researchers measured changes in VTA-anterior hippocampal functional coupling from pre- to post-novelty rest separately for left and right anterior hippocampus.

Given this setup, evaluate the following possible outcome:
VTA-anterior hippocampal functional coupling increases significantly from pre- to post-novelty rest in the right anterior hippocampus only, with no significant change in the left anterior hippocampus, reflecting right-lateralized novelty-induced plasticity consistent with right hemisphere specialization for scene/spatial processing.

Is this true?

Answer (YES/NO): YES